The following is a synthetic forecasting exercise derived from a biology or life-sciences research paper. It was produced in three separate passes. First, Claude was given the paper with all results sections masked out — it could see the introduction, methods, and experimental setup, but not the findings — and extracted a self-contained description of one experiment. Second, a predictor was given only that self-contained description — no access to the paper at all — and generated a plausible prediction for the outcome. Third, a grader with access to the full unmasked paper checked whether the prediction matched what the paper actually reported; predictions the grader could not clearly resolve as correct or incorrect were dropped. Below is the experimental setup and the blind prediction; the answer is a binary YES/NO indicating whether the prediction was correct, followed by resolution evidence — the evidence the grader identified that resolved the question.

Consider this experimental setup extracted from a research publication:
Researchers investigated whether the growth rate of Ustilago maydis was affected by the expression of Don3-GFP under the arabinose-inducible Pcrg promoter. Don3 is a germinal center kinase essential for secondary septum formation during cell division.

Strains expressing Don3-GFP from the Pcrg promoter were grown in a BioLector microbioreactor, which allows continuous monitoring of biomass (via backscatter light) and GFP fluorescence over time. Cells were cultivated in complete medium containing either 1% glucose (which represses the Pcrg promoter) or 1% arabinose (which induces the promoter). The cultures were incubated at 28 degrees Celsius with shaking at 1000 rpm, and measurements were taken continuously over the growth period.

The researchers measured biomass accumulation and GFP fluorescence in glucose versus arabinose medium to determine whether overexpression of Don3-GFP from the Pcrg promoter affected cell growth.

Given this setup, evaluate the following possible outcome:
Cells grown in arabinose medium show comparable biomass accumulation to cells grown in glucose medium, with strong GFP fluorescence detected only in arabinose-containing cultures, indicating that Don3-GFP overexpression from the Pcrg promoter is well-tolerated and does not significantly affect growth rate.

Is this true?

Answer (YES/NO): NO